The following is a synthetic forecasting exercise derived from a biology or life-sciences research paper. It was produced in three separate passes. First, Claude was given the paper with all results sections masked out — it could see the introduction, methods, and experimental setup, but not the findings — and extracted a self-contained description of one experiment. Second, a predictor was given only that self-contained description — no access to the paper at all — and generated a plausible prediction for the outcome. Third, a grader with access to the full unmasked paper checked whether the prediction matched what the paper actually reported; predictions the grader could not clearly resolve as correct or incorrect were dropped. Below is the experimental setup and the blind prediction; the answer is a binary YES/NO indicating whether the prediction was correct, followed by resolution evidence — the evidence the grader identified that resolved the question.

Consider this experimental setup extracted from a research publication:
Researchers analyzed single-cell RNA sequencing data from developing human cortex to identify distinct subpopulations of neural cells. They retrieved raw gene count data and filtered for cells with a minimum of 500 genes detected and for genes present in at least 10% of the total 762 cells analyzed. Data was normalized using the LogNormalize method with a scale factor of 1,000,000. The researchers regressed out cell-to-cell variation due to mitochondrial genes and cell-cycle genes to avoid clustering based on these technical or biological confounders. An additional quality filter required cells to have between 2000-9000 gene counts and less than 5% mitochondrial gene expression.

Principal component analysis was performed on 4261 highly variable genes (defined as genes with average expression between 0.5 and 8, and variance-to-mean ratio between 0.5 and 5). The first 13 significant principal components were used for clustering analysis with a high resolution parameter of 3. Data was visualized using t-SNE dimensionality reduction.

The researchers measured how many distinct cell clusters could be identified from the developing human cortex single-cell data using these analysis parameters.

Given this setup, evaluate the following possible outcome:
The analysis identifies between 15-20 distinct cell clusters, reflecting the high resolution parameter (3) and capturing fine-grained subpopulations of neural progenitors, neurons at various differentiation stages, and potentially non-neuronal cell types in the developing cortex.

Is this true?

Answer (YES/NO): NO